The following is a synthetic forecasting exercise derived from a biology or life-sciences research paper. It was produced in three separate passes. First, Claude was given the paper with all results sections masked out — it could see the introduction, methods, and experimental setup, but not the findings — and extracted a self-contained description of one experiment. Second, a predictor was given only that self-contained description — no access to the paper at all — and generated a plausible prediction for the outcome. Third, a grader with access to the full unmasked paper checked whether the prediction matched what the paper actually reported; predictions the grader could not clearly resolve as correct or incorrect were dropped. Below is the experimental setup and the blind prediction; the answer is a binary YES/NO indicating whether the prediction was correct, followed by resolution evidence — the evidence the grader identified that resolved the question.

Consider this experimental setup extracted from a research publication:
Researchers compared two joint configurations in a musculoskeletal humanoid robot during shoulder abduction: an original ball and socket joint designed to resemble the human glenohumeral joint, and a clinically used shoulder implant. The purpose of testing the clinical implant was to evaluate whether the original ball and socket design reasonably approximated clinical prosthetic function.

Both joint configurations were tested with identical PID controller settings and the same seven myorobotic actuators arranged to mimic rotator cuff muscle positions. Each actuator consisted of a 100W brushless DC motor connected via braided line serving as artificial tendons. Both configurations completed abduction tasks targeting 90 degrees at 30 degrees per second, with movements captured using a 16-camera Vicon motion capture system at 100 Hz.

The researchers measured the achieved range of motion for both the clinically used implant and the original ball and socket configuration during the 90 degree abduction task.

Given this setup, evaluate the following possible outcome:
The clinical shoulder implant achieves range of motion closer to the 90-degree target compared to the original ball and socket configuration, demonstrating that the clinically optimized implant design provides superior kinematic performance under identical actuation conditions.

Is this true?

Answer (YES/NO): NO